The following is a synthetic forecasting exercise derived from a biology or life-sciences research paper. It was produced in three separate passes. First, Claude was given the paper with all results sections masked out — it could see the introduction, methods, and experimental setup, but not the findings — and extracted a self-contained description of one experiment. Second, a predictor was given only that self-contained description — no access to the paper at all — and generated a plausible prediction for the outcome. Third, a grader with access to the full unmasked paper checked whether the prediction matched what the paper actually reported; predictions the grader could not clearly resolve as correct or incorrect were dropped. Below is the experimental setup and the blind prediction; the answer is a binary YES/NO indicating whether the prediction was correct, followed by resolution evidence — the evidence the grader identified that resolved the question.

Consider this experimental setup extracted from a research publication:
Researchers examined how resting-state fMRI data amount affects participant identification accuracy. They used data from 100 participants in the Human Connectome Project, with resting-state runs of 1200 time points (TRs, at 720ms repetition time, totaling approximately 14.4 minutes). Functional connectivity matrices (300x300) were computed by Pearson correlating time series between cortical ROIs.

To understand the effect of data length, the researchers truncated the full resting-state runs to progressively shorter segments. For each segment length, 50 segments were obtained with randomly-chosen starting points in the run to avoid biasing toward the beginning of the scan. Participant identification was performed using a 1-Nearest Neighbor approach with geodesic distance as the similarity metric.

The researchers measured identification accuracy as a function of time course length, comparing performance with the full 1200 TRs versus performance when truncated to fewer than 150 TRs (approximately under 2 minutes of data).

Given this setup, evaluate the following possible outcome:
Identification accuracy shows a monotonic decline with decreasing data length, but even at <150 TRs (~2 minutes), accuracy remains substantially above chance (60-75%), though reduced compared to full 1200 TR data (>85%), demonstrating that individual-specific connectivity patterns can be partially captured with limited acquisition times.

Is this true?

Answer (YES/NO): NO